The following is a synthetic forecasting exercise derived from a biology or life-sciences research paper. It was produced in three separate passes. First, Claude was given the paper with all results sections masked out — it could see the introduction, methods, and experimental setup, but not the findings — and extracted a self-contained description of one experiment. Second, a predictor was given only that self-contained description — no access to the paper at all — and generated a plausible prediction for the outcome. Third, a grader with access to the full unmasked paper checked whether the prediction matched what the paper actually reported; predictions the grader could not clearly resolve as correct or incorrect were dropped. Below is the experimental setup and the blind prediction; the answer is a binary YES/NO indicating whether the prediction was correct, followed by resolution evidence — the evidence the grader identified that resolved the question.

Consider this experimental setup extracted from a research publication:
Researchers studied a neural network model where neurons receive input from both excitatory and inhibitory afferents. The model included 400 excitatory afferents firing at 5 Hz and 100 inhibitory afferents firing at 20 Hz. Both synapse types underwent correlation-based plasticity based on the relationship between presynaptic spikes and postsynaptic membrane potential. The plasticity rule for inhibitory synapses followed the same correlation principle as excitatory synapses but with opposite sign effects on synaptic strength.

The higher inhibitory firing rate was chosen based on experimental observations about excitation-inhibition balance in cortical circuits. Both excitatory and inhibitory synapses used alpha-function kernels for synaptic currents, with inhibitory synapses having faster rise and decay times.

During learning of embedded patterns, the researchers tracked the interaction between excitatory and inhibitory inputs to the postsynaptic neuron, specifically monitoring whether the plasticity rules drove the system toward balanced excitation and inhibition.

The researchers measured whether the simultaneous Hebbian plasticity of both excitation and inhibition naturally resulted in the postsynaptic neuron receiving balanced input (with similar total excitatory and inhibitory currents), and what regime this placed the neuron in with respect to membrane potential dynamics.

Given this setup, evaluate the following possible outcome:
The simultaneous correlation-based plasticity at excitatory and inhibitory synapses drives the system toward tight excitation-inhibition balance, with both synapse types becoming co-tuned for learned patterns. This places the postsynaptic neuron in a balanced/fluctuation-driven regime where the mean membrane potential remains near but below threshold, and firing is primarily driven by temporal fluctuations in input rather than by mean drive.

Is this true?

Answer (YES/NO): YES